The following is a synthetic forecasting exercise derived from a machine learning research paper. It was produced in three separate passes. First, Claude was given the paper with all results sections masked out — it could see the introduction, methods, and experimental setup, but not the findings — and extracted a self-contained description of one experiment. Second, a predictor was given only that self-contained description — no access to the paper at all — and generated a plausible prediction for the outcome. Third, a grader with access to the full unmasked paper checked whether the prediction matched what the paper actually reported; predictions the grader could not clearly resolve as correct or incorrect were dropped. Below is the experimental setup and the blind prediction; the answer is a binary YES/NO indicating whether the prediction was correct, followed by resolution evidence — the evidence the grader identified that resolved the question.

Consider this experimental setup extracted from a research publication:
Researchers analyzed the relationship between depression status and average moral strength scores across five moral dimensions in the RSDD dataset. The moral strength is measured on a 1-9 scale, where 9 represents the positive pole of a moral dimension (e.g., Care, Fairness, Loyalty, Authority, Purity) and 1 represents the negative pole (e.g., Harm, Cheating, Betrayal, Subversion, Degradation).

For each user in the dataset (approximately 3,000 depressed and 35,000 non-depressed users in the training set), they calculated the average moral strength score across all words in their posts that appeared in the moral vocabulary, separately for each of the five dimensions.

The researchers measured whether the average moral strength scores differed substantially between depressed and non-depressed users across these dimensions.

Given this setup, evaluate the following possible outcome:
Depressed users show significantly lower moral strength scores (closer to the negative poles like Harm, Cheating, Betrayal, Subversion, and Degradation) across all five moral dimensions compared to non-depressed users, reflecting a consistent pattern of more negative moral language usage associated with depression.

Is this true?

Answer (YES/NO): NO